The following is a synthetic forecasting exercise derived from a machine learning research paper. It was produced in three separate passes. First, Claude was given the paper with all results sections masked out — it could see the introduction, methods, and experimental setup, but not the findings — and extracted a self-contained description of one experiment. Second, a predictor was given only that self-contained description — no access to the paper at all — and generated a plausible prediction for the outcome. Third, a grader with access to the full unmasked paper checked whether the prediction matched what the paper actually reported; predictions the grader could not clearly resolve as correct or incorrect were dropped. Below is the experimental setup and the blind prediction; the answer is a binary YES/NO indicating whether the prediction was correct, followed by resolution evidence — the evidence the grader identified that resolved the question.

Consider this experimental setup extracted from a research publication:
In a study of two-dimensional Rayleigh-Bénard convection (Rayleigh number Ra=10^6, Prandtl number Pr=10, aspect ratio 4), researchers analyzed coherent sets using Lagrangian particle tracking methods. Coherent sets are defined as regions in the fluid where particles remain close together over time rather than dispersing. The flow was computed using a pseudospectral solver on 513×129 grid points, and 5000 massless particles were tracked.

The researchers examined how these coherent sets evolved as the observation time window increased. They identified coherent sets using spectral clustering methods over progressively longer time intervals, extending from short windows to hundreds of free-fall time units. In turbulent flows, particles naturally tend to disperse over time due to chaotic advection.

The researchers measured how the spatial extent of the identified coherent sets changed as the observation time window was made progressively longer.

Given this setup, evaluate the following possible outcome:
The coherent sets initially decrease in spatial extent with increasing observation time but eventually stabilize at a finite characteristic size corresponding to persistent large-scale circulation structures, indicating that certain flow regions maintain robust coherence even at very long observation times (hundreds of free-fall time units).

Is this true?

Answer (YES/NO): NO